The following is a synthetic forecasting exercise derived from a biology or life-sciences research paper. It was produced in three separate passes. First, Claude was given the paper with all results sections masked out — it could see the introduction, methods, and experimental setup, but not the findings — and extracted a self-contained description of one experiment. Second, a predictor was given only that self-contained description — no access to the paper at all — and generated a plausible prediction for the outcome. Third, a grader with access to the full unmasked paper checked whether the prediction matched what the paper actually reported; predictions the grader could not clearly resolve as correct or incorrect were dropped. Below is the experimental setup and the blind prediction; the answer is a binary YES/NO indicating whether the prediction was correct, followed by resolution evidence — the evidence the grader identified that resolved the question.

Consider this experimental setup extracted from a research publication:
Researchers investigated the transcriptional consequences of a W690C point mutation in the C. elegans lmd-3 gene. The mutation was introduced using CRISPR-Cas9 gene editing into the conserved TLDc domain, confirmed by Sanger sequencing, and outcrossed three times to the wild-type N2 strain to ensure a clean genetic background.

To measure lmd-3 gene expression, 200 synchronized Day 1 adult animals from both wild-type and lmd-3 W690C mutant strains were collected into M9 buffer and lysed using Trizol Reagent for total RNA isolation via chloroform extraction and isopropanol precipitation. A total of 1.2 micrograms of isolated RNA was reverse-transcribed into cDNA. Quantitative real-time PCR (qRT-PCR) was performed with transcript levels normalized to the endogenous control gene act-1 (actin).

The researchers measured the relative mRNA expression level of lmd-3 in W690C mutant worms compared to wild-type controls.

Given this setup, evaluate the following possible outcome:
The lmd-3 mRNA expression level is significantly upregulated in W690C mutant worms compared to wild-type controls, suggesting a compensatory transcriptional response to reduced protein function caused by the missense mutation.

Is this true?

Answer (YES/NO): NO